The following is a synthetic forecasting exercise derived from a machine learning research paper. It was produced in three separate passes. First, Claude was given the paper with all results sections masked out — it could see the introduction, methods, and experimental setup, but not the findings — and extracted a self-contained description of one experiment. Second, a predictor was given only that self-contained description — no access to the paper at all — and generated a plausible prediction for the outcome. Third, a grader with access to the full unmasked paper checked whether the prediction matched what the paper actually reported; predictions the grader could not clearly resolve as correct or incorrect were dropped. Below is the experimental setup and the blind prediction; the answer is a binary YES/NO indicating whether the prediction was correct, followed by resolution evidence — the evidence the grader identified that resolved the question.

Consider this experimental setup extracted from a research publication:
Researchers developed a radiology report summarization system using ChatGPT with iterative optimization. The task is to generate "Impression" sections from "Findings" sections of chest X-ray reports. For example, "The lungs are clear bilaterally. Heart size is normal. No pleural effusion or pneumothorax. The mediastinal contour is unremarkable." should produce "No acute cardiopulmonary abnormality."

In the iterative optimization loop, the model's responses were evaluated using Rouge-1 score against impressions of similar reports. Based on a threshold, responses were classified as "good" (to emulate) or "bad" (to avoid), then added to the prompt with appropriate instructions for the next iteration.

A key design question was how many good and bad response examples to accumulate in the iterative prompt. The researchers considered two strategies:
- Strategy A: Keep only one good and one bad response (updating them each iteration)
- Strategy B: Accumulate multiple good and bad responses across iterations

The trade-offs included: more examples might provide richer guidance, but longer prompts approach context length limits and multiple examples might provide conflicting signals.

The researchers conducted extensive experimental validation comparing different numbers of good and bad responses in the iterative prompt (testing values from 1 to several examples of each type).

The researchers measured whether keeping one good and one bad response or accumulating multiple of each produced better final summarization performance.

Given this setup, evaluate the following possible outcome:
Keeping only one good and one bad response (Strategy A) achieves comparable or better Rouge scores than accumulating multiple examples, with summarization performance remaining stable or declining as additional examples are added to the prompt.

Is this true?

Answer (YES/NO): YES